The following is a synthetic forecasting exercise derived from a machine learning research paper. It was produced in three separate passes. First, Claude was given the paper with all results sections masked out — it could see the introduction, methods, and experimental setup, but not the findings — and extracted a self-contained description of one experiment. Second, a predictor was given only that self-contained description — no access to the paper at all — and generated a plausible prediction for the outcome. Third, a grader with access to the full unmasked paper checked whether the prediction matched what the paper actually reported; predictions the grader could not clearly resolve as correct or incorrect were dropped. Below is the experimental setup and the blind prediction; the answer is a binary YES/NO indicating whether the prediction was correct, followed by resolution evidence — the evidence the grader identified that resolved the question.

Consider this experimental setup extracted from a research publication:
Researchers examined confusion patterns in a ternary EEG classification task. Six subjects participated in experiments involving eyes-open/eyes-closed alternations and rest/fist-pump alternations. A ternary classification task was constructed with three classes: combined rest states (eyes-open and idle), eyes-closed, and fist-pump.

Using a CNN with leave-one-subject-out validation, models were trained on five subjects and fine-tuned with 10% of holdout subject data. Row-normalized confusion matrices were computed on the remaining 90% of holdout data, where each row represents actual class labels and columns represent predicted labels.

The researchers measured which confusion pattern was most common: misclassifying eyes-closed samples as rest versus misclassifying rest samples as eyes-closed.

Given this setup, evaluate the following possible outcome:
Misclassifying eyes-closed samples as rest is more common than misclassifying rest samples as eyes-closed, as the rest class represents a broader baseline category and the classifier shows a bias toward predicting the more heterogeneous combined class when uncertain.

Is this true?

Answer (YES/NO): YES